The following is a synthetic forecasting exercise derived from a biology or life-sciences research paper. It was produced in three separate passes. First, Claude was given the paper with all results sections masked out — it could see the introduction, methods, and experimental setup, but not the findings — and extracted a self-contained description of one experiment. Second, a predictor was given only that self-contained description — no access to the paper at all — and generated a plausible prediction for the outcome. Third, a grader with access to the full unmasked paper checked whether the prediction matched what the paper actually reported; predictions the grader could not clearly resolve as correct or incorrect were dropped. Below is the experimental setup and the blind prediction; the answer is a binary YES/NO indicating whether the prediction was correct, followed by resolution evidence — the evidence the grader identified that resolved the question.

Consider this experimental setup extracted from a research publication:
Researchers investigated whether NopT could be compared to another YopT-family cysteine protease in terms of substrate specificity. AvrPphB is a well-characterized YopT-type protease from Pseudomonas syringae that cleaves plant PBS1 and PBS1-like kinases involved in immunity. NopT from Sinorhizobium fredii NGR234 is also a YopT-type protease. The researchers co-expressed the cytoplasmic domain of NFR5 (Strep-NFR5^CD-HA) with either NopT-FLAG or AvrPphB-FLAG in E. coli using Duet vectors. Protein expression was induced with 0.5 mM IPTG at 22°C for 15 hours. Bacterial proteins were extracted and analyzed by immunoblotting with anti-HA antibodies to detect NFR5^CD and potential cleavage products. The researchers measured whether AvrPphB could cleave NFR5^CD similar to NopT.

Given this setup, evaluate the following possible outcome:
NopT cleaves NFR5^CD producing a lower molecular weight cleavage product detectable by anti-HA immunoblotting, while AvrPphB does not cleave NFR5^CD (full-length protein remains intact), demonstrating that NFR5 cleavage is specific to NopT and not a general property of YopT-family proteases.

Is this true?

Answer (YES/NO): YES